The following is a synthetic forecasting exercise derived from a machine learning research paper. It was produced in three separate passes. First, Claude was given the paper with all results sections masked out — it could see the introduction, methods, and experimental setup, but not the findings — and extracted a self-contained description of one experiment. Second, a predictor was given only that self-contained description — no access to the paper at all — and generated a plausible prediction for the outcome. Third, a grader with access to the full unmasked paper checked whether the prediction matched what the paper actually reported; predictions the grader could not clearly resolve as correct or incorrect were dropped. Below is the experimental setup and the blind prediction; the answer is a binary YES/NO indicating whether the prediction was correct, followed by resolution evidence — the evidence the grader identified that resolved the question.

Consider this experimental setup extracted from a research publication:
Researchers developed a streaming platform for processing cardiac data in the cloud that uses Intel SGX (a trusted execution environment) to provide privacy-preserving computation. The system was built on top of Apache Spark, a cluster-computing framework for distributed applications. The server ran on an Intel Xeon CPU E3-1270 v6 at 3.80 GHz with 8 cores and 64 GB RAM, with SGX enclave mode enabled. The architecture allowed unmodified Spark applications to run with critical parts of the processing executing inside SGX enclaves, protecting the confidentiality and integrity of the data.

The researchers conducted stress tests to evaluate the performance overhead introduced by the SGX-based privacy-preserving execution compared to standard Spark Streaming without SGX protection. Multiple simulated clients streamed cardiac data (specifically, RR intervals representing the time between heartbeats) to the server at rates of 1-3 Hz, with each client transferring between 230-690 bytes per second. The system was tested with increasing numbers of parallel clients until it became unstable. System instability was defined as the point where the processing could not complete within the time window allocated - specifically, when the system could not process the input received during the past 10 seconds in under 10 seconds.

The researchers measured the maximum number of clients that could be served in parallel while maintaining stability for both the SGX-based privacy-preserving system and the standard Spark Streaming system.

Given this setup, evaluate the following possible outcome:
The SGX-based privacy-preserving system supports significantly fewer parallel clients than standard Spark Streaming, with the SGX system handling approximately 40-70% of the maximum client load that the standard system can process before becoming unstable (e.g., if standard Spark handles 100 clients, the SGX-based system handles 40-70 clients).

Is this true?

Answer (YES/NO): YES